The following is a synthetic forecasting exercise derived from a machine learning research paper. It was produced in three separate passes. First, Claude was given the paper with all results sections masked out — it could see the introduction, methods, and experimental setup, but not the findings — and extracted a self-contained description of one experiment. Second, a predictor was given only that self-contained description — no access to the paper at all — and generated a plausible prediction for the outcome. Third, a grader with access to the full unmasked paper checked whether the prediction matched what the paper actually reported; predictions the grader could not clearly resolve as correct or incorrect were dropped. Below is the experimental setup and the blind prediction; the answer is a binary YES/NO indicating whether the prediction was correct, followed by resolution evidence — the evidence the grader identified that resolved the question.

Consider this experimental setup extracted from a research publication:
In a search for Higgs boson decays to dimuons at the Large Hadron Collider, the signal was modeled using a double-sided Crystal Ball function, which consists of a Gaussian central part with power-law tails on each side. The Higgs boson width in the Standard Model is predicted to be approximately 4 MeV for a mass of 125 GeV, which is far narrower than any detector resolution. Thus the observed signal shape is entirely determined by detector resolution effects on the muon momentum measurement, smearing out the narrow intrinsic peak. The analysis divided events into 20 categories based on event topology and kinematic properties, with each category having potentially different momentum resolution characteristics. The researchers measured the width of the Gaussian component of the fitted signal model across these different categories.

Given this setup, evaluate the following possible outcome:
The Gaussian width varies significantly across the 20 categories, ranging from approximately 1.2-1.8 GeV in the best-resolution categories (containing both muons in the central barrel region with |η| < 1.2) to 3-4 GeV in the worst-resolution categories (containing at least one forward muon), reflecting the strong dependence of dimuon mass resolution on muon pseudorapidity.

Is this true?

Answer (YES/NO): NO